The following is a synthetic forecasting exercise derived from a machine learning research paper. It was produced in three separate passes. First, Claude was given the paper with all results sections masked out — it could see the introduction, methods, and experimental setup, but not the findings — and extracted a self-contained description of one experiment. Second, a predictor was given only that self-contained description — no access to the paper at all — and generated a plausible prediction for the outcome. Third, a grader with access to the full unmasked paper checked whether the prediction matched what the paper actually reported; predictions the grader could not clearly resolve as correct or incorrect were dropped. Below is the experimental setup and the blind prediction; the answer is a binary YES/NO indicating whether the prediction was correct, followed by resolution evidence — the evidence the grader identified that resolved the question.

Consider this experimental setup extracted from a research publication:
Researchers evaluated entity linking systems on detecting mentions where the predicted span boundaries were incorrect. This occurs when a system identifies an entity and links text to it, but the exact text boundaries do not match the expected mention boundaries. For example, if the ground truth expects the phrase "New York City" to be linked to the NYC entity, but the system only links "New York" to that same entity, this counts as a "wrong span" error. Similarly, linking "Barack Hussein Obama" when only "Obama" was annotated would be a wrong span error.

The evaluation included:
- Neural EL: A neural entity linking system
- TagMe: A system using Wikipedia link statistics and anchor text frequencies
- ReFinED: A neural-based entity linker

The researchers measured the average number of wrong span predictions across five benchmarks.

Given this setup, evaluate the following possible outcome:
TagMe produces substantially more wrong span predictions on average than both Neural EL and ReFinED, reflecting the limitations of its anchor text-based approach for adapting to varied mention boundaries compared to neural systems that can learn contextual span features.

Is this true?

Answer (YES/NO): YES